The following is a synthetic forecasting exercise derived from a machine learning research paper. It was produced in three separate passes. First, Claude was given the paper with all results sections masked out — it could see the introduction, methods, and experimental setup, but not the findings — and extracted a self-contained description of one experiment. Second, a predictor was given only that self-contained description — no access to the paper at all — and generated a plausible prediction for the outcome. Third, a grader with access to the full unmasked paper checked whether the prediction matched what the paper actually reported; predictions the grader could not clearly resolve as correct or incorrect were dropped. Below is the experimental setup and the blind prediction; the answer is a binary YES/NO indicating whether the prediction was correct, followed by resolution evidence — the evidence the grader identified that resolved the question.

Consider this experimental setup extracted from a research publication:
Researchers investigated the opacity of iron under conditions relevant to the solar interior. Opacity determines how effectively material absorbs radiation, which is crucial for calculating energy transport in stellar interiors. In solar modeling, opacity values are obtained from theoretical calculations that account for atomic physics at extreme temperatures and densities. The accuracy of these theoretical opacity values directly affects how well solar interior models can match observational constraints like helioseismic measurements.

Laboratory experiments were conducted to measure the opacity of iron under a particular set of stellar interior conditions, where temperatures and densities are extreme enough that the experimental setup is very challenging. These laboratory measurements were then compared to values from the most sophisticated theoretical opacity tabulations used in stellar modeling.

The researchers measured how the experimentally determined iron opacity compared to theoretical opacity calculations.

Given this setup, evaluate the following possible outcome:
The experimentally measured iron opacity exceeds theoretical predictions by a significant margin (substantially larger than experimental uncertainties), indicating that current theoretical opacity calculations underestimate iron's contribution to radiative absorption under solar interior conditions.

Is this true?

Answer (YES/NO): YES